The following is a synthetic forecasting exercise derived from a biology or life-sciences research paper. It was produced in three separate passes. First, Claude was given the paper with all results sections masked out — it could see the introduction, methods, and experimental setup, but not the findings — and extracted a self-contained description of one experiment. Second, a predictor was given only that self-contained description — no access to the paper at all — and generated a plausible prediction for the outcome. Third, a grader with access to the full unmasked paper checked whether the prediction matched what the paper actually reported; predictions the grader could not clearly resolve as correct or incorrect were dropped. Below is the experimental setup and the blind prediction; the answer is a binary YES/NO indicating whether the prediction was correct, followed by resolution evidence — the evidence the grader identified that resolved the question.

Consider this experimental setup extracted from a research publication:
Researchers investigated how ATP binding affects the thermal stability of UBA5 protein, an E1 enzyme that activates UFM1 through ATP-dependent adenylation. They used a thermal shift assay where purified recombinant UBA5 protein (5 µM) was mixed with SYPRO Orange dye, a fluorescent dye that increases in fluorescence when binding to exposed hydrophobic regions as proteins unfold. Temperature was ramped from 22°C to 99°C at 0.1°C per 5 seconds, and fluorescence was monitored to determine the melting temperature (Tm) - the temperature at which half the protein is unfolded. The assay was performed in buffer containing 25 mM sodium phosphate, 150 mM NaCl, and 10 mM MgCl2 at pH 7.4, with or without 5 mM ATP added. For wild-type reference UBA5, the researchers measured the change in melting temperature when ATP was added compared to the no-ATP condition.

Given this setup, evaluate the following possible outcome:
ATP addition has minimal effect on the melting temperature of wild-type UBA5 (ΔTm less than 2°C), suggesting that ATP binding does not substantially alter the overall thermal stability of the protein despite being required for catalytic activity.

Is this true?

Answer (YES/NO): NO